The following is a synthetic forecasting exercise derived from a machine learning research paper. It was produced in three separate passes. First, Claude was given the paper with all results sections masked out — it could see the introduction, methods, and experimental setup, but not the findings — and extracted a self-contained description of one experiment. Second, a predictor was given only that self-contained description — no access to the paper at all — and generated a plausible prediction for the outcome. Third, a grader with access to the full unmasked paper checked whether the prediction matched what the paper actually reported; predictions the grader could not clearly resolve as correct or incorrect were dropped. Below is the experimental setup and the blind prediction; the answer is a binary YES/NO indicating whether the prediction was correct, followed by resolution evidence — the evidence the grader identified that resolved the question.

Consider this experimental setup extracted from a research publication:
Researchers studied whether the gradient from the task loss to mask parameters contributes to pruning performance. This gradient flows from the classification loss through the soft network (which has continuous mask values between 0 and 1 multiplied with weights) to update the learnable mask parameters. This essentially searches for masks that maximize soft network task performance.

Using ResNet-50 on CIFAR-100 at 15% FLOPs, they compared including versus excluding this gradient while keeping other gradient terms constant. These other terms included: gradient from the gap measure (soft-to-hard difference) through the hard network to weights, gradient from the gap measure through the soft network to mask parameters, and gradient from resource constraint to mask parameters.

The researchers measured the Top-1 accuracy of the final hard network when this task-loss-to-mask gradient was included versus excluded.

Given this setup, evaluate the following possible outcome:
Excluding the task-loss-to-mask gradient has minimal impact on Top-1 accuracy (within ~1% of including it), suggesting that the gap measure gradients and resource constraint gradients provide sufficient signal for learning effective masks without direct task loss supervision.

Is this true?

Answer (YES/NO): YES